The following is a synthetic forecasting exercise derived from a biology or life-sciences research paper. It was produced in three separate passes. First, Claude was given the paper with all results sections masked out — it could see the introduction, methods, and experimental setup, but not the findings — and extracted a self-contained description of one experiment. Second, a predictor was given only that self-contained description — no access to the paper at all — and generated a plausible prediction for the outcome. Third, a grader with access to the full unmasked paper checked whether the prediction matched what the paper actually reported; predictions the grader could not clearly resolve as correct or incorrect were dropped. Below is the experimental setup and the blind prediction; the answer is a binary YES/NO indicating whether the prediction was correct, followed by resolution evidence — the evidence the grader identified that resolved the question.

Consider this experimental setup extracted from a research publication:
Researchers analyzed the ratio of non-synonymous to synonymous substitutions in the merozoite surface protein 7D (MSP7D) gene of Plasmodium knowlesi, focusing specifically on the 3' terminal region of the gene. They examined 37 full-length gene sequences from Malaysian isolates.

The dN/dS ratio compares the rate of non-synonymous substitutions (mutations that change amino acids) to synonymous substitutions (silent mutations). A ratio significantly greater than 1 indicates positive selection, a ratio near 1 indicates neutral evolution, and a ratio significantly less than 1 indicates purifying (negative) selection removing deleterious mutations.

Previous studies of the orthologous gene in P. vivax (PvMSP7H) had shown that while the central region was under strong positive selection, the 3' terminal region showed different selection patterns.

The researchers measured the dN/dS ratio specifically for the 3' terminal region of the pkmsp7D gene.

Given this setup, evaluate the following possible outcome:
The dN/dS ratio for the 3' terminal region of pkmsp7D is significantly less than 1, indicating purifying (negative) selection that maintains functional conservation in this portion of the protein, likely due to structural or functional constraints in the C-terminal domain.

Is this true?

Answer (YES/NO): YES